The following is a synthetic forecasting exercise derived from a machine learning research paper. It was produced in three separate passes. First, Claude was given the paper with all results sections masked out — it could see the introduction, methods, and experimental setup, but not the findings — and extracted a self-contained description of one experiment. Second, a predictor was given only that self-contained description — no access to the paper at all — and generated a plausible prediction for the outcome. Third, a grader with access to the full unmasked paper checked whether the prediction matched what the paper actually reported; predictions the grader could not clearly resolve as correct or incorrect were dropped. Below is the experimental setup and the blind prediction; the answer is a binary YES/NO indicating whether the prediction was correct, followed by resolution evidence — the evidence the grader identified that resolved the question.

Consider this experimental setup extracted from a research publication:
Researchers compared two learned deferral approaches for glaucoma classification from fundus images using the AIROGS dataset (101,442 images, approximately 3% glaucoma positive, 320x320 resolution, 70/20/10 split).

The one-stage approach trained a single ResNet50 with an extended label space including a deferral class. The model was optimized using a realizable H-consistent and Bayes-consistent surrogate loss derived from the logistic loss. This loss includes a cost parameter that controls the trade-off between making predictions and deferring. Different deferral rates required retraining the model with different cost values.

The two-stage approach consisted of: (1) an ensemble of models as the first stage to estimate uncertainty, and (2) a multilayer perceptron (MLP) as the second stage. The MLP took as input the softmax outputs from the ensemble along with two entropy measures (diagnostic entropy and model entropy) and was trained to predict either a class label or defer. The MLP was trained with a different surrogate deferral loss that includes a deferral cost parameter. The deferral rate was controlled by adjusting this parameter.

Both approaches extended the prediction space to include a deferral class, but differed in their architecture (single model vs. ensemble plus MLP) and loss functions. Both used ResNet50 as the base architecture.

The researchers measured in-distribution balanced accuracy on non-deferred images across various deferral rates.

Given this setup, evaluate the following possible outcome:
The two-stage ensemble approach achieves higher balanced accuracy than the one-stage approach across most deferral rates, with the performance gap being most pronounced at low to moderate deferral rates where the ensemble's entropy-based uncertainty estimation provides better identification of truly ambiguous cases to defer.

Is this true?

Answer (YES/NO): NO